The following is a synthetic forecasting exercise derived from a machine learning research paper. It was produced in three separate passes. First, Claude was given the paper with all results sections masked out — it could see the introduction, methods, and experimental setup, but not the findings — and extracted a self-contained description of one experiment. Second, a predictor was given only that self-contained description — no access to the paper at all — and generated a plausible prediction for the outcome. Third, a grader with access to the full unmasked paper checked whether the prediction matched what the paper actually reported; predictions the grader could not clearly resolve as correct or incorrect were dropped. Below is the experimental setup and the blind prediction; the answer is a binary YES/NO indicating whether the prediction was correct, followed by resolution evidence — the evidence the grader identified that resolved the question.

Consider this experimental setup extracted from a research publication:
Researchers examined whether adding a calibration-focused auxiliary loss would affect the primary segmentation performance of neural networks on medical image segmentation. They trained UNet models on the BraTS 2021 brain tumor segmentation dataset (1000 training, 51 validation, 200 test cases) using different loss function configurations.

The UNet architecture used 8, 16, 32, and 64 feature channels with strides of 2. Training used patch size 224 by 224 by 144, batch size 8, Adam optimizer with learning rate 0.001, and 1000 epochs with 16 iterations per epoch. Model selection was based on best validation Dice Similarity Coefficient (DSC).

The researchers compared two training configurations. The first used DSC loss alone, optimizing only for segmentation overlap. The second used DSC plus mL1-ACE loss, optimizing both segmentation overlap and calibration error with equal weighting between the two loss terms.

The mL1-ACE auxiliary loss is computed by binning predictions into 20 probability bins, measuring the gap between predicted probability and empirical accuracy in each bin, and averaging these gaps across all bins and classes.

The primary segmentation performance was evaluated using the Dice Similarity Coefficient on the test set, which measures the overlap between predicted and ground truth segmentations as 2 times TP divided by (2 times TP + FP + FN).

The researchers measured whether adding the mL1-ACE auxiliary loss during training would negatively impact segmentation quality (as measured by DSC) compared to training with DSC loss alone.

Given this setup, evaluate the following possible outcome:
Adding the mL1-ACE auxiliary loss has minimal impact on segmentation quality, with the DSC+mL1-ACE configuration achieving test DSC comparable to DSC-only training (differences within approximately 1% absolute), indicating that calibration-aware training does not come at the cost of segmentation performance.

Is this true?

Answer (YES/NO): YES